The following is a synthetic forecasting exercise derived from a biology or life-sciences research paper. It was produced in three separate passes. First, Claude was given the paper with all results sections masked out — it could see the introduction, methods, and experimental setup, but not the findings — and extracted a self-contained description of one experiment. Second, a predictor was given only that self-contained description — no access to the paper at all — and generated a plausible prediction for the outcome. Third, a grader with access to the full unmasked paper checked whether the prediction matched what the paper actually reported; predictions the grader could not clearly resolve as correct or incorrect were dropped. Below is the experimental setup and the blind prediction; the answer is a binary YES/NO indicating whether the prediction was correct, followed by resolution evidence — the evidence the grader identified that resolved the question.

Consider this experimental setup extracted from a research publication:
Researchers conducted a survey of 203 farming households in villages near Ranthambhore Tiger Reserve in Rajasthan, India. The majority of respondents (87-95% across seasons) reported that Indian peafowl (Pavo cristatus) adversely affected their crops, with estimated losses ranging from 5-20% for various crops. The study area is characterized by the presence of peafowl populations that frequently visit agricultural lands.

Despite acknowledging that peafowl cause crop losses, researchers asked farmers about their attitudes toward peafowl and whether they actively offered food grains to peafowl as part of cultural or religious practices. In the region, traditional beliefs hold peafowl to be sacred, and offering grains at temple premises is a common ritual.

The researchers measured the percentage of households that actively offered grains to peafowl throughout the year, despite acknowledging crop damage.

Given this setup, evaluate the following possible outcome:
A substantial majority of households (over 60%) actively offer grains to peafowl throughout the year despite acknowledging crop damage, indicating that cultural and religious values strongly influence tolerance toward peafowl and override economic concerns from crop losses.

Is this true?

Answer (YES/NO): YES